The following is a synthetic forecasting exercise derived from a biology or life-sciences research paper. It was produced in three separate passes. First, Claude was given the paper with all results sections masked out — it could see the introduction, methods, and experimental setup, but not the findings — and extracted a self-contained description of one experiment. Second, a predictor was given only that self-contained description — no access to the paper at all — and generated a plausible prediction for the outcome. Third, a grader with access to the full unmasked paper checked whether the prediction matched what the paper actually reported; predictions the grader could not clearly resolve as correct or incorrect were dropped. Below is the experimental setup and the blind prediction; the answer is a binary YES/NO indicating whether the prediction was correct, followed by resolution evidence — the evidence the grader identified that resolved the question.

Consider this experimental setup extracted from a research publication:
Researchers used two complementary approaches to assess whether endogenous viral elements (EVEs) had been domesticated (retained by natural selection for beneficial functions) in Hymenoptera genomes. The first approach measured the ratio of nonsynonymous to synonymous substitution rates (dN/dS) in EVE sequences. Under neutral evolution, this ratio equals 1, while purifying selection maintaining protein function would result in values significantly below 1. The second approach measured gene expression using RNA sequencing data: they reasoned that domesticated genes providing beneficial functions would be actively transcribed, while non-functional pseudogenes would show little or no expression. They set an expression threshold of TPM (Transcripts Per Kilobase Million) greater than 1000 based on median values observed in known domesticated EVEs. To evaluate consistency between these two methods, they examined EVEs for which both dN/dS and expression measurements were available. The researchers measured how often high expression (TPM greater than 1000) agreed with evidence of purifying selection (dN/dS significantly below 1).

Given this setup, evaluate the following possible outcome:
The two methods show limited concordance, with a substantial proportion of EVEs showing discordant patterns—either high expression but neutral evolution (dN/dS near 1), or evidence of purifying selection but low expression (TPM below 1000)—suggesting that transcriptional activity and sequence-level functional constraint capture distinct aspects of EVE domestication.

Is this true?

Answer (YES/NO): NO